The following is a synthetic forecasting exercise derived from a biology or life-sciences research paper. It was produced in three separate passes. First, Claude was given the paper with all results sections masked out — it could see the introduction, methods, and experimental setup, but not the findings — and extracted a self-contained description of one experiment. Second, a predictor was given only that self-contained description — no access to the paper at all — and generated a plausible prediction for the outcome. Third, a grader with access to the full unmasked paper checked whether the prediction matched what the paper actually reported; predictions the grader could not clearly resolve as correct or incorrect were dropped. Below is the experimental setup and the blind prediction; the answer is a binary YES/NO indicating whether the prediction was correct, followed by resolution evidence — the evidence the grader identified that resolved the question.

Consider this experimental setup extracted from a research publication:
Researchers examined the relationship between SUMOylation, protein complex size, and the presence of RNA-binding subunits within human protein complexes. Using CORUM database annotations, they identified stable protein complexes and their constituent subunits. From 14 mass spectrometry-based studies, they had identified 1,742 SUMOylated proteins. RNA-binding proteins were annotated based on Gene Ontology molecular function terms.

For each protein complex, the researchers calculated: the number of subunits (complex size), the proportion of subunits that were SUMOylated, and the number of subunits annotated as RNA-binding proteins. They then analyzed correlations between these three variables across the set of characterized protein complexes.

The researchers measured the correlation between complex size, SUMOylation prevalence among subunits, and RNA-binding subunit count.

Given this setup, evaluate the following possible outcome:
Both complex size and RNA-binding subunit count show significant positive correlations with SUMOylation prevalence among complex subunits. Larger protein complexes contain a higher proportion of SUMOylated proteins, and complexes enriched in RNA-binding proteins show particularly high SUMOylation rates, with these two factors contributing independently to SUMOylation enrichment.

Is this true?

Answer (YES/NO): NO